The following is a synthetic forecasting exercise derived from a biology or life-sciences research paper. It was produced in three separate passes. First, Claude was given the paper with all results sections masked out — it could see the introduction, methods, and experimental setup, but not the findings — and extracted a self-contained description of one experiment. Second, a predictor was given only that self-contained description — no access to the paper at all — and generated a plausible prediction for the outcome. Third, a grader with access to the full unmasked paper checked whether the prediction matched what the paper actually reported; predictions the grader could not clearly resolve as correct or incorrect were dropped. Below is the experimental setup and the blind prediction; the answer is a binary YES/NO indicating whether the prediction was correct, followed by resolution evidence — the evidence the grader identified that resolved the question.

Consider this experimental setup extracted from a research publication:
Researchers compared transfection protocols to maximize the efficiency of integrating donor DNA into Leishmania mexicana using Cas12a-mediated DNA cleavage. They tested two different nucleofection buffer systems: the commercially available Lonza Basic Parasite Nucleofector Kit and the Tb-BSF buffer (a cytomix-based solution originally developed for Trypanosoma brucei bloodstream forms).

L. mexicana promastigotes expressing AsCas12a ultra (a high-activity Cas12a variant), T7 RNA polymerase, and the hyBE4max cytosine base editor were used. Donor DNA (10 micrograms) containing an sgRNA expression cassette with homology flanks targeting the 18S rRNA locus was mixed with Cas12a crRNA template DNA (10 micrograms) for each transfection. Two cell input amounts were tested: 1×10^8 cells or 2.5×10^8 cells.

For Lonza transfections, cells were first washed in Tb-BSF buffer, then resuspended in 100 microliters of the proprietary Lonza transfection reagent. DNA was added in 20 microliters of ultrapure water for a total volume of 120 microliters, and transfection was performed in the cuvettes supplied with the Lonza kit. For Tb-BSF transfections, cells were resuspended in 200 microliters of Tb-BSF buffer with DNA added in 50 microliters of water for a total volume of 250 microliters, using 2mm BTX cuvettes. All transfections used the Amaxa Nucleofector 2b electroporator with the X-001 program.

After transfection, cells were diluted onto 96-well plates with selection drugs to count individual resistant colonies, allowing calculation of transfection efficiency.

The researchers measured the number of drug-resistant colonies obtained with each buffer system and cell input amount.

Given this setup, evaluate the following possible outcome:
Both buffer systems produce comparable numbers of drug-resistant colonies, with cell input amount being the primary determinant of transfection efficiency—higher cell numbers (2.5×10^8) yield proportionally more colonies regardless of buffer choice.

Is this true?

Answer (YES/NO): NO